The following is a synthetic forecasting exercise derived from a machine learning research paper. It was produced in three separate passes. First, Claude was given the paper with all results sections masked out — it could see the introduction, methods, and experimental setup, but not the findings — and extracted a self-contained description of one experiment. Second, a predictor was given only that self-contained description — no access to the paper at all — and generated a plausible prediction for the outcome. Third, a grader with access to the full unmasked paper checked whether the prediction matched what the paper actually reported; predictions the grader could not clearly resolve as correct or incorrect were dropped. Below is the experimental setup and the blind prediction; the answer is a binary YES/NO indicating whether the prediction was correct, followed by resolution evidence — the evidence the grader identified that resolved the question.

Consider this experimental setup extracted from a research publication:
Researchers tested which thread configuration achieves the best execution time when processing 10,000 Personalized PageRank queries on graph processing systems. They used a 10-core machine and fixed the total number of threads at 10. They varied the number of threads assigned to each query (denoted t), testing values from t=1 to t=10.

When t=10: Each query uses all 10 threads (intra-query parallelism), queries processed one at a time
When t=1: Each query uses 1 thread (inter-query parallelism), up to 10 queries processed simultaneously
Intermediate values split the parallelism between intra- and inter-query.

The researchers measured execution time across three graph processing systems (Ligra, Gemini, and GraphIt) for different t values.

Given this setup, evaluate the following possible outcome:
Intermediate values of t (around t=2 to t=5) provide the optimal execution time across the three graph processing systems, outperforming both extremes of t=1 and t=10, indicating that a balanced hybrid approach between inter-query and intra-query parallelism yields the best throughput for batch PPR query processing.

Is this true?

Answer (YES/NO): NO